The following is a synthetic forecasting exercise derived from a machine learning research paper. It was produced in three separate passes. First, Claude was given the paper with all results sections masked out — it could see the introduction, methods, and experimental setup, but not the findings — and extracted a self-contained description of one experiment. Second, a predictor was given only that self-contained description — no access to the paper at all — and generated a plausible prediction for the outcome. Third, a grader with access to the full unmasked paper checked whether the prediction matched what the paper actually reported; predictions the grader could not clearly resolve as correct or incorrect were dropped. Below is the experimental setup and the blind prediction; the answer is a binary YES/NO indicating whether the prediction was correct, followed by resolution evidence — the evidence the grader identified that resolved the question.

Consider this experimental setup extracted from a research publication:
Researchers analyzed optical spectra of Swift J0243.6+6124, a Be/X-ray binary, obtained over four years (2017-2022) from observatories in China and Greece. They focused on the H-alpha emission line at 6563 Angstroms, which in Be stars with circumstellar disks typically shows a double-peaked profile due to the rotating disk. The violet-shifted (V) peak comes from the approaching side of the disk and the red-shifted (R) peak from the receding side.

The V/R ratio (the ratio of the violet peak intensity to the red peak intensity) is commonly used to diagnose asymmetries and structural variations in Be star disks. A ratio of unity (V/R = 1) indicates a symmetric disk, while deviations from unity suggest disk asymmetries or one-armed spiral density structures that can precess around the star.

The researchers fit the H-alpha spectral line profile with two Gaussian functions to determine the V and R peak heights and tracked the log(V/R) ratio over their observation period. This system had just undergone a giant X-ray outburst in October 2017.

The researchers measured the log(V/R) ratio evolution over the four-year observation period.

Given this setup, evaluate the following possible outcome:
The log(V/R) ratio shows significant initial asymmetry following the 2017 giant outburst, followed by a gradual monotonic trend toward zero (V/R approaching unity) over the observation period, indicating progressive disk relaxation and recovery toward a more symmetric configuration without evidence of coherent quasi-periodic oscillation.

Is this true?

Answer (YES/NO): NO